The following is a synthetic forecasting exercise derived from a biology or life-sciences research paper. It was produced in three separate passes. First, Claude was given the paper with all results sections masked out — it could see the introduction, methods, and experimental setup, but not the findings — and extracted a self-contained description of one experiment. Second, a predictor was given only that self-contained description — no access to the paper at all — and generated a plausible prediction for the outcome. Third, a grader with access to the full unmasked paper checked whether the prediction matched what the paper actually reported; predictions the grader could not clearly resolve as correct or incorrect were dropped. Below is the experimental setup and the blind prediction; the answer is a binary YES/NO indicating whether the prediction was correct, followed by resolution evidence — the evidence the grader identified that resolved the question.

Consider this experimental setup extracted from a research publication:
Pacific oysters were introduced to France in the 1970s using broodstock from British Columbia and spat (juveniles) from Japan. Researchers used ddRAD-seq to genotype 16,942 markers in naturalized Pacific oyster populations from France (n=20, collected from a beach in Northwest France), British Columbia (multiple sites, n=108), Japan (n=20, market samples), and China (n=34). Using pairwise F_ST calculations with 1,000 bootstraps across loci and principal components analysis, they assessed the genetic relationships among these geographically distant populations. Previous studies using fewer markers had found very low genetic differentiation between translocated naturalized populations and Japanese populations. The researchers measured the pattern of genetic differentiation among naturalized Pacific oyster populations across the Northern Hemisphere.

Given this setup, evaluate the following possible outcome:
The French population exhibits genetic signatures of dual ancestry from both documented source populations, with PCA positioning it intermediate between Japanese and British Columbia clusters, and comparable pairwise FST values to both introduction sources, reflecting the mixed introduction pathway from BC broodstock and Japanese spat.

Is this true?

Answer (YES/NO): NO